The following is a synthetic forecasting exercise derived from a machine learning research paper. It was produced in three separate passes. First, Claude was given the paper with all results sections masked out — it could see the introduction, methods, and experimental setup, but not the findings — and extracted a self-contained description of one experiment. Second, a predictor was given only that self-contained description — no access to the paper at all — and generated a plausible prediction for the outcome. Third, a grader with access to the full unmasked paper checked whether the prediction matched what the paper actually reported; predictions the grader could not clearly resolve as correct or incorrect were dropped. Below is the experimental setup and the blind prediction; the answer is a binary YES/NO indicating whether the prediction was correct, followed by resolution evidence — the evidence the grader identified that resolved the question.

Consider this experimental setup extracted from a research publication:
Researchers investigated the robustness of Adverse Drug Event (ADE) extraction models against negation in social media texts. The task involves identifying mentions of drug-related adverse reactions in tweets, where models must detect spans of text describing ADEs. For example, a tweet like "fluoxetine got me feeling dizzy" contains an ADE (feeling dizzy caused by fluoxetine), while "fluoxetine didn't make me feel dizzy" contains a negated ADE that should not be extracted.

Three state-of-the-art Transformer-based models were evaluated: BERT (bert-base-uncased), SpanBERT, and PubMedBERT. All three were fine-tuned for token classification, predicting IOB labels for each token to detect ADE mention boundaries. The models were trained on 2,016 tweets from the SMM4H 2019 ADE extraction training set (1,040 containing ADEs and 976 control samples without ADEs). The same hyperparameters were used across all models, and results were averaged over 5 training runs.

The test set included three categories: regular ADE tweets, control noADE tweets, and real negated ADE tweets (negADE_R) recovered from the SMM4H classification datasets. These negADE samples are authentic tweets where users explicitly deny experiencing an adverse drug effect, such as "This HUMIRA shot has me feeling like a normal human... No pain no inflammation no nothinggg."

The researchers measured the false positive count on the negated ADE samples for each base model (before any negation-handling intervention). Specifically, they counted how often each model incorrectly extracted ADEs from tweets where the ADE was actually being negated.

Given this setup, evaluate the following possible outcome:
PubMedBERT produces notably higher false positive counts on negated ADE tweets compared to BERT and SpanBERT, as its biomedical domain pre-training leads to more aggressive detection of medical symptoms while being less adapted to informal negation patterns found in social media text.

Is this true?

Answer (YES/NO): NO